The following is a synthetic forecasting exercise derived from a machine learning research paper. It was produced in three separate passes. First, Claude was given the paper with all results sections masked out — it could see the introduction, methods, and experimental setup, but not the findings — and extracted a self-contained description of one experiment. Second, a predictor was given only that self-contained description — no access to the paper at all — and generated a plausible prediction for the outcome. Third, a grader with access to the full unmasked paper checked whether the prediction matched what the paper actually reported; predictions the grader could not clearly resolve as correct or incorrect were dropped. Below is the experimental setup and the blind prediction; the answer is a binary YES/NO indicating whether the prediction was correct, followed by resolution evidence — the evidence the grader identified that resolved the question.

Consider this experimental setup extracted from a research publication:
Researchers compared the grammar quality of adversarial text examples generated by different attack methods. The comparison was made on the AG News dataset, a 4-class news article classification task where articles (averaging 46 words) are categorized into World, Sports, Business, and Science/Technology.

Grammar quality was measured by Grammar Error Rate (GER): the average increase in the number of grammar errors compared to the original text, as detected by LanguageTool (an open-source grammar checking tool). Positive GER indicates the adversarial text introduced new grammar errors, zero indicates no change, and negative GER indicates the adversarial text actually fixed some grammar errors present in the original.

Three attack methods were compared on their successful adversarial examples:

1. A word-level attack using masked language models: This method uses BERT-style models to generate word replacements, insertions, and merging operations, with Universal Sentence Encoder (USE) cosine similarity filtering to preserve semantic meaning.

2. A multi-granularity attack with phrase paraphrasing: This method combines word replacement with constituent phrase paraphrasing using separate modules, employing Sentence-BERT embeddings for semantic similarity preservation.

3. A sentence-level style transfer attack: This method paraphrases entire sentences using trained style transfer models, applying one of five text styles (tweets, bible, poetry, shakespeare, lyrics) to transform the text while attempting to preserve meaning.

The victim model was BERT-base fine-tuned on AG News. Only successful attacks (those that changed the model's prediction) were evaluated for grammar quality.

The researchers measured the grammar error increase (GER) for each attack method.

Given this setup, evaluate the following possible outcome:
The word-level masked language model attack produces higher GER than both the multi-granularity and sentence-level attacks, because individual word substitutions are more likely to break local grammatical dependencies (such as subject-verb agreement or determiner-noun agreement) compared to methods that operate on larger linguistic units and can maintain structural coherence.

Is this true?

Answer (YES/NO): NO